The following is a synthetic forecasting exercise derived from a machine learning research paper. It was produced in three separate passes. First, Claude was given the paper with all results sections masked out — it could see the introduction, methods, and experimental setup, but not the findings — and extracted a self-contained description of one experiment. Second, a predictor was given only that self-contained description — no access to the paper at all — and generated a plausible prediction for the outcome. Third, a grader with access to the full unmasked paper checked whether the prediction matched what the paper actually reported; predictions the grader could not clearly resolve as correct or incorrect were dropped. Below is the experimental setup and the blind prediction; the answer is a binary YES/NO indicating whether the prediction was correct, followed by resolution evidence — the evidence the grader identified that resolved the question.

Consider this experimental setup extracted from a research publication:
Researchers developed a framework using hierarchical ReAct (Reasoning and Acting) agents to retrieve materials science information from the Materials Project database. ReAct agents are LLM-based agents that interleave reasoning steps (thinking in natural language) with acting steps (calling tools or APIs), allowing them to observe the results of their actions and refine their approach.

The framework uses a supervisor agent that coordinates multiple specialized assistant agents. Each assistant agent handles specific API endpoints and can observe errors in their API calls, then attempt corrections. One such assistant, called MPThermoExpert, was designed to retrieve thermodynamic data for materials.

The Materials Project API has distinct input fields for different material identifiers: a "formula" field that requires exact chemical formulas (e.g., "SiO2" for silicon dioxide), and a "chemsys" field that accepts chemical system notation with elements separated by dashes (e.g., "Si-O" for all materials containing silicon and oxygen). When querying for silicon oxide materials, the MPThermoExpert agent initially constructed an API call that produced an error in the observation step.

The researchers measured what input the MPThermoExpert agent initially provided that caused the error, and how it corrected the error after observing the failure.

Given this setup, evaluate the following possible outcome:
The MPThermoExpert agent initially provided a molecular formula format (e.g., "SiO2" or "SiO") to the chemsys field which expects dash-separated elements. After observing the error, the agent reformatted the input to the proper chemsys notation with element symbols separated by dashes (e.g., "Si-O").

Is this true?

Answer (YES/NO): NO